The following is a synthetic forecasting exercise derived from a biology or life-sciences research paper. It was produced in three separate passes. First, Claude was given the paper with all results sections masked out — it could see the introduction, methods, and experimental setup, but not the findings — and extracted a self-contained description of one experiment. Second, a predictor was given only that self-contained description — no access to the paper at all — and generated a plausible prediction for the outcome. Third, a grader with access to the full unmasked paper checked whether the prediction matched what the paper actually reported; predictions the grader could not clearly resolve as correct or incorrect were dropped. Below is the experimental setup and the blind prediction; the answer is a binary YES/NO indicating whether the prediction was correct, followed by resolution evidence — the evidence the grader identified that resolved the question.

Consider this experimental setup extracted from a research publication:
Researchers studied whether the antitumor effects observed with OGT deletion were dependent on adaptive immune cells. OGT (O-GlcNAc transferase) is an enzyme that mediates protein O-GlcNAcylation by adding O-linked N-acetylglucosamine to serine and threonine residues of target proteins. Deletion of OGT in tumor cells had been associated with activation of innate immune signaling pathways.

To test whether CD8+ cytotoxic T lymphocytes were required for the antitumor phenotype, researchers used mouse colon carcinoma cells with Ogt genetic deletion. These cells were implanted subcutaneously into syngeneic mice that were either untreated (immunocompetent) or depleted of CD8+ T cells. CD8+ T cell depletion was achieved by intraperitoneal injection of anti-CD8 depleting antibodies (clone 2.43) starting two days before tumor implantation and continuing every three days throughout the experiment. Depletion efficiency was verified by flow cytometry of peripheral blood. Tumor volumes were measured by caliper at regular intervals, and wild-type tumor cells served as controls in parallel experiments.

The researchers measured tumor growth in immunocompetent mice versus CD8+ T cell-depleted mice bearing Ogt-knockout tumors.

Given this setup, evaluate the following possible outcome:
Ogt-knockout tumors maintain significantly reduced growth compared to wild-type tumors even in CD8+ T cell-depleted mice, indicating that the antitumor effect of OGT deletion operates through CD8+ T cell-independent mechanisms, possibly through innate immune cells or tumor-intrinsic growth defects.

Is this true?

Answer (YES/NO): NO